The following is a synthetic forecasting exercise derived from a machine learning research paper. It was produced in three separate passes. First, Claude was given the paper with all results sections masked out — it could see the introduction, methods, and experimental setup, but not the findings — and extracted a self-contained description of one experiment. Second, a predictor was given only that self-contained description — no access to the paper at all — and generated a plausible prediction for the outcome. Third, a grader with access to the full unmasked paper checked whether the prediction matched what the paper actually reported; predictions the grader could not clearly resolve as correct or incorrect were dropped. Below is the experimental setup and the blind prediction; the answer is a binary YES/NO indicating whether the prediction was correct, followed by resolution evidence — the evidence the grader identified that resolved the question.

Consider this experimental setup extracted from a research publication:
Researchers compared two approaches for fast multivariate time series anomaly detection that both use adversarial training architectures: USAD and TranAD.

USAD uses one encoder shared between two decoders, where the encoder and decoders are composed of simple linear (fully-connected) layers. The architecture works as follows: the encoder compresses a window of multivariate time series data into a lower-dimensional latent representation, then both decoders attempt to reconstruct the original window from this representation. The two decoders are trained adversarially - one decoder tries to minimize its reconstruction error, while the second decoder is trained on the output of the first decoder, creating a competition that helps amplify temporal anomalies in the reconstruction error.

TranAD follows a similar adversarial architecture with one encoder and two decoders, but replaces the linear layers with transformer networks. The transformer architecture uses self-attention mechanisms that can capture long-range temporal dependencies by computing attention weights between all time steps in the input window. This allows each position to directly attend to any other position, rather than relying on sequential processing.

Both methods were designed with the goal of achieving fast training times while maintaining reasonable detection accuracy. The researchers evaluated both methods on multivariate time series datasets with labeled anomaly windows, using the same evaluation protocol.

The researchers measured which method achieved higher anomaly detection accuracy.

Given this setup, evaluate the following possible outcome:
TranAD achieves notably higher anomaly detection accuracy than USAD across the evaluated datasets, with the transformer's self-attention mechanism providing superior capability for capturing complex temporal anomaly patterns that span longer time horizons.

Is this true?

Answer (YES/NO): NO